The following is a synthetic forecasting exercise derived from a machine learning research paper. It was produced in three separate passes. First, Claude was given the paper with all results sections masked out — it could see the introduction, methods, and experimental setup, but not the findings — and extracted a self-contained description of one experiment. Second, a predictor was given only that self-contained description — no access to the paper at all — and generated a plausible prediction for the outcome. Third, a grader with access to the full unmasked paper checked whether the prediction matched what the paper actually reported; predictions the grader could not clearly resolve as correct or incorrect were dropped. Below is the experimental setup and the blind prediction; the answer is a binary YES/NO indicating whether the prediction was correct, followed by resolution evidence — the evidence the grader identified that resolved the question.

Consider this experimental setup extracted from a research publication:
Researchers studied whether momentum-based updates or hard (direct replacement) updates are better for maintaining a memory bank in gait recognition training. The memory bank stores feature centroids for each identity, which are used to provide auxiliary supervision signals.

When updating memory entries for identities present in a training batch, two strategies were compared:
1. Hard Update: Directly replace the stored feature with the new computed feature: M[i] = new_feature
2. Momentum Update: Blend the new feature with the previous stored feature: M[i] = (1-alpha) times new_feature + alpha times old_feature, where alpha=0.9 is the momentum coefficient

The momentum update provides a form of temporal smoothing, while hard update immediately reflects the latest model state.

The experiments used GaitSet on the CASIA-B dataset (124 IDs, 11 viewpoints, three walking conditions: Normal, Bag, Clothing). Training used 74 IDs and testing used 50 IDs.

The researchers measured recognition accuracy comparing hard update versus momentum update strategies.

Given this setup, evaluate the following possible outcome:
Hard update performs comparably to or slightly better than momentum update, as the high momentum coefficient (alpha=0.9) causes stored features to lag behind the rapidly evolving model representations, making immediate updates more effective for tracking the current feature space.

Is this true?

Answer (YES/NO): NO